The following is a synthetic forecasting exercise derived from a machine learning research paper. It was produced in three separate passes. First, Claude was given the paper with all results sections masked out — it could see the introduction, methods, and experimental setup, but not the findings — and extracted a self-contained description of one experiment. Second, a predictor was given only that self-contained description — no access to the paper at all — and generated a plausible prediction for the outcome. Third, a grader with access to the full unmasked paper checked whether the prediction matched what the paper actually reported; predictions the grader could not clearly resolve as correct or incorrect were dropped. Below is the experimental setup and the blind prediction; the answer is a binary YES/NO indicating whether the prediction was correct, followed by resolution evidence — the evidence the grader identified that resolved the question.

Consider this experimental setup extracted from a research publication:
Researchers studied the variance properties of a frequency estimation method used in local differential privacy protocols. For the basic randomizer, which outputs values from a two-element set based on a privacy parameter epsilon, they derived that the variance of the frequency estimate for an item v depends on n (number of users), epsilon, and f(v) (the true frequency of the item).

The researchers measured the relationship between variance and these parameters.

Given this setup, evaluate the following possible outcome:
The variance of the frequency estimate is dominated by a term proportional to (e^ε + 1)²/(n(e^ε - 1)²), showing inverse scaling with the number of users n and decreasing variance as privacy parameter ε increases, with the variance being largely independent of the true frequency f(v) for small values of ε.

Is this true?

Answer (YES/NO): YES